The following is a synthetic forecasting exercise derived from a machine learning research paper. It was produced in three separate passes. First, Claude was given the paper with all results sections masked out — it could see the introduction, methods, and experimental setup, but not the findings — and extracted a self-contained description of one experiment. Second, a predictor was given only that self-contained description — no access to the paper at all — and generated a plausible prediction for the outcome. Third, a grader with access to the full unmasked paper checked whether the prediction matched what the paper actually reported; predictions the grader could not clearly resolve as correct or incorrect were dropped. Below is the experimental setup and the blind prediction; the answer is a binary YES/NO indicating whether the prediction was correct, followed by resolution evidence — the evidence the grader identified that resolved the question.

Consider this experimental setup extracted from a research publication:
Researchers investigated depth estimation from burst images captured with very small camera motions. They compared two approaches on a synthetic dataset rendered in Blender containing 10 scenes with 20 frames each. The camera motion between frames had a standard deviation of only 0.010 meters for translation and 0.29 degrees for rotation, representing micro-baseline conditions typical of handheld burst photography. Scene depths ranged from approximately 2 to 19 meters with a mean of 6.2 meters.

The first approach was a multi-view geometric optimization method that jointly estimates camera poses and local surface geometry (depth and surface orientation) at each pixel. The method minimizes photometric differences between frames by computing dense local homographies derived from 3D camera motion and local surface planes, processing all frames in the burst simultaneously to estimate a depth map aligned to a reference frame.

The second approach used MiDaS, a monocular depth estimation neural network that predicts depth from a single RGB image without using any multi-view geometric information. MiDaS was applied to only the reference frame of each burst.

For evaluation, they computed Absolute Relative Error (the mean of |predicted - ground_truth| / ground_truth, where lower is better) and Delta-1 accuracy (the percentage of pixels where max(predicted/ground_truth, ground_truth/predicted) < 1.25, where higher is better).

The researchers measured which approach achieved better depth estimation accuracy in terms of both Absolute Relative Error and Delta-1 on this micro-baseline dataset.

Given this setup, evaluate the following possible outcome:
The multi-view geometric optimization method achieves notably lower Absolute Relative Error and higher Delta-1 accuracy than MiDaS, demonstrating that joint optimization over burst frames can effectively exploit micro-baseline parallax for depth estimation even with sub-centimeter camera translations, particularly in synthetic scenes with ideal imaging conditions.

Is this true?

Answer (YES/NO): NO